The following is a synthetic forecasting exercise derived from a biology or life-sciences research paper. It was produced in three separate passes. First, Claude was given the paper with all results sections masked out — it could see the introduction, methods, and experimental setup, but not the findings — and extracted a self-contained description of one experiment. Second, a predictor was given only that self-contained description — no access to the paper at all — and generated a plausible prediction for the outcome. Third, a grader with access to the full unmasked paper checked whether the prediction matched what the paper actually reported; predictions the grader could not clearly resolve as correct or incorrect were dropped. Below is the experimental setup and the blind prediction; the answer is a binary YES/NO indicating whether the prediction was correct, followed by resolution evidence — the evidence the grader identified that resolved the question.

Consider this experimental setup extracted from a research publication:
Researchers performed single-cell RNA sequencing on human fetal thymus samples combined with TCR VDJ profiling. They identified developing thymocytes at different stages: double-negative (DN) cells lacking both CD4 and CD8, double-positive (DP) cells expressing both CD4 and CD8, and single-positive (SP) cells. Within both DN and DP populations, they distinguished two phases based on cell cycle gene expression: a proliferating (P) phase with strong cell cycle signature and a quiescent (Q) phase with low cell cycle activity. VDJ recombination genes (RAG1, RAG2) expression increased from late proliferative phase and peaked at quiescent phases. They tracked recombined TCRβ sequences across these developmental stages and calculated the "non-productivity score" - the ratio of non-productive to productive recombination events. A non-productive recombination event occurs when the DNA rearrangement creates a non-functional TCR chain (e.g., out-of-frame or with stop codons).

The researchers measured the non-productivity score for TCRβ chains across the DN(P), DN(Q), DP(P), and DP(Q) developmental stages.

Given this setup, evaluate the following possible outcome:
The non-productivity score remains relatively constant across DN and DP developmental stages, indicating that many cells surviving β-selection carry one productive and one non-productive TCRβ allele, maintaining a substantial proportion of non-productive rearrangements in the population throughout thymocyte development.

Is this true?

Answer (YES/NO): NO